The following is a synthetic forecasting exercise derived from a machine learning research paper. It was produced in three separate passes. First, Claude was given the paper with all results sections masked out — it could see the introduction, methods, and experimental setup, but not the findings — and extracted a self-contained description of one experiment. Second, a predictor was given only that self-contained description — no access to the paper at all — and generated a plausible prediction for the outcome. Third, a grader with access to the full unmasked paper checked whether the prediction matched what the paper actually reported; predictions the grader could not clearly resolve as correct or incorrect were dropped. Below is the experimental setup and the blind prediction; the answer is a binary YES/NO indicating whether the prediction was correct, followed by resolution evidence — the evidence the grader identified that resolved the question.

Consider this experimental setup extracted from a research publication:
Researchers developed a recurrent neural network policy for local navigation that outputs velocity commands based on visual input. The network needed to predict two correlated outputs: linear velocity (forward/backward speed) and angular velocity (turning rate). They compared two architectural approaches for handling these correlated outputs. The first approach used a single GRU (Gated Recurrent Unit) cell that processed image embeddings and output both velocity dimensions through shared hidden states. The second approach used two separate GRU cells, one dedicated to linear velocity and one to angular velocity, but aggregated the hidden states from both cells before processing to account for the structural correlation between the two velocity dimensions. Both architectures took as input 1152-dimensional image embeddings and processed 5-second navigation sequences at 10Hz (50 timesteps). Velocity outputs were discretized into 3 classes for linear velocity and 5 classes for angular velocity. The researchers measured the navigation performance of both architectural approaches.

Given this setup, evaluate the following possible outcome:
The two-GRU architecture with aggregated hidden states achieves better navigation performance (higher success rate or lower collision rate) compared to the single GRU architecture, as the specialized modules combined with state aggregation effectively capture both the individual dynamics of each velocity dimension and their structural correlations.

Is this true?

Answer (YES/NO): YES